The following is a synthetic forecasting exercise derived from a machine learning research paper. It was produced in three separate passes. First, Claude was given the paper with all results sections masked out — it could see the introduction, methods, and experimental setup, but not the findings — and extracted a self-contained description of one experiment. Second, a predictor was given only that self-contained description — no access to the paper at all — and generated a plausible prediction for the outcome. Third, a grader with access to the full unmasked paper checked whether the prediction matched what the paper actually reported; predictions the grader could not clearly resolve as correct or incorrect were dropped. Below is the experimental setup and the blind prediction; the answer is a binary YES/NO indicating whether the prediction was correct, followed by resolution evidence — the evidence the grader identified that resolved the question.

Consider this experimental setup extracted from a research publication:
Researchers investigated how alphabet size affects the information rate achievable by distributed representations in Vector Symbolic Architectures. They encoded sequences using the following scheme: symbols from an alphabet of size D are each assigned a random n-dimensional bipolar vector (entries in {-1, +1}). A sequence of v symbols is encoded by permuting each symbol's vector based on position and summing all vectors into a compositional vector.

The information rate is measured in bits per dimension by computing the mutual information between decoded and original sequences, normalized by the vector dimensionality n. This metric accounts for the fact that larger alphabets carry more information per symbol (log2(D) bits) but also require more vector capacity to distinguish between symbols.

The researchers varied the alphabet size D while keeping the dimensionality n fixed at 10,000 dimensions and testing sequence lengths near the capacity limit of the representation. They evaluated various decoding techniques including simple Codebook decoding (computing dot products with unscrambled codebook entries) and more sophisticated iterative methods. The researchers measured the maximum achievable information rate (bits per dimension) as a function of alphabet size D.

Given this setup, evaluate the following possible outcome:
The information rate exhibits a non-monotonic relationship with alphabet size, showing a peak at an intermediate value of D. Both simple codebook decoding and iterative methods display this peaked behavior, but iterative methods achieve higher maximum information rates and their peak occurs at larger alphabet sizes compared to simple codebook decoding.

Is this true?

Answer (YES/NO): NO